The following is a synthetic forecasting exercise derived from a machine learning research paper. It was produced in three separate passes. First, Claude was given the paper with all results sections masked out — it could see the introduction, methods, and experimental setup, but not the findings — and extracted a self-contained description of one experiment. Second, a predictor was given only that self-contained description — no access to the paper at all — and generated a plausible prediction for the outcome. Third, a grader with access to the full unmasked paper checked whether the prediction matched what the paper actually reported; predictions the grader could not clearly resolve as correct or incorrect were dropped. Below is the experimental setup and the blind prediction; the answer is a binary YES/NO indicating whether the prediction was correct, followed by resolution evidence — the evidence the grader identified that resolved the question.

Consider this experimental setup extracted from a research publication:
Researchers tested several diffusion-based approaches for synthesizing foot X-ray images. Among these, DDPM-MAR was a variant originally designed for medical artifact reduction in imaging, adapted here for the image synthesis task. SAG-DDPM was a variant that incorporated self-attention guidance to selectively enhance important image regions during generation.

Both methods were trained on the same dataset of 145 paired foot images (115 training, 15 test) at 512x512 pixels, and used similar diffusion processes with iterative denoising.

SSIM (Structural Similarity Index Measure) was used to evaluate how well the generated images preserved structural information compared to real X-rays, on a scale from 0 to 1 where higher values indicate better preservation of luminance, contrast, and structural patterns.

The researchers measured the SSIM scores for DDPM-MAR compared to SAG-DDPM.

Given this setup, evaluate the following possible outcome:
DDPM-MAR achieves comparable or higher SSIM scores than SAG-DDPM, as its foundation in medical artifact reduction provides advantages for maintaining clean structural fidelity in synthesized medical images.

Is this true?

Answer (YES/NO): YES